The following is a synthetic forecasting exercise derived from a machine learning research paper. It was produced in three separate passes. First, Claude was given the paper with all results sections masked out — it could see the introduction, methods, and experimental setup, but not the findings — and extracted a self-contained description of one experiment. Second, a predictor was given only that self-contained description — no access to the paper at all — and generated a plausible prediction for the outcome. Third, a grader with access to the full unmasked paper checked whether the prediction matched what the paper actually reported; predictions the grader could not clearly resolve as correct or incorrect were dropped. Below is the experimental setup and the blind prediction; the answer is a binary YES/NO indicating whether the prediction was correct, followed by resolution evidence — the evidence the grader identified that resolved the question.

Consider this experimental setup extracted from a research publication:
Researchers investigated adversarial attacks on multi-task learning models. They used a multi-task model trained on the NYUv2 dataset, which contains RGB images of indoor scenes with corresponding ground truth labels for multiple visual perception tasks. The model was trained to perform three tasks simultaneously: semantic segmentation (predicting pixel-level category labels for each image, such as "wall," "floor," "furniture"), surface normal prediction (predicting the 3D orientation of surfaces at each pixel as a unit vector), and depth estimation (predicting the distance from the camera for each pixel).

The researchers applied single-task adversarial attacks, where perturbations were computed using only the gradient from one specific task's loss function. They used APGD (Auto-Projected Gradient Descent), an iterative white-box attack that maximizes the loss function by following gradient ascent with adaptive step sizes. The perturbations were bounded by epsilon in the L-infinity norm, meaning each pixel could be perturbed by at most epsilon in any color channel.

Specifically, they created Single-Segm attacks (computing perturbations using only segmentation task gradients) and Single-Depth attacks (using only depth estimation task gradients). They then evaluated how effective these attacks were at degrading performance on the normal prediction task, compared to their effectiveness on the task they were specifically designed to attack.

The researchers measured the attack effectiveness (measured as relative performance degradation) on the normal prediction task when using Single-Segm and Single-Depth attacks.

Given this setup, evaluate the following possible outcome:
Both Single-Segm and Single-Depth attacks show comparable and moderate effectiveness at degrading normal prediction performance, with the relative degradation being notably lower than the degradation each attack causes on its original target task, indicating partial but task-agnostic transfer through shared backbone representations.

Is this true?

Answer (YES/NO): NO